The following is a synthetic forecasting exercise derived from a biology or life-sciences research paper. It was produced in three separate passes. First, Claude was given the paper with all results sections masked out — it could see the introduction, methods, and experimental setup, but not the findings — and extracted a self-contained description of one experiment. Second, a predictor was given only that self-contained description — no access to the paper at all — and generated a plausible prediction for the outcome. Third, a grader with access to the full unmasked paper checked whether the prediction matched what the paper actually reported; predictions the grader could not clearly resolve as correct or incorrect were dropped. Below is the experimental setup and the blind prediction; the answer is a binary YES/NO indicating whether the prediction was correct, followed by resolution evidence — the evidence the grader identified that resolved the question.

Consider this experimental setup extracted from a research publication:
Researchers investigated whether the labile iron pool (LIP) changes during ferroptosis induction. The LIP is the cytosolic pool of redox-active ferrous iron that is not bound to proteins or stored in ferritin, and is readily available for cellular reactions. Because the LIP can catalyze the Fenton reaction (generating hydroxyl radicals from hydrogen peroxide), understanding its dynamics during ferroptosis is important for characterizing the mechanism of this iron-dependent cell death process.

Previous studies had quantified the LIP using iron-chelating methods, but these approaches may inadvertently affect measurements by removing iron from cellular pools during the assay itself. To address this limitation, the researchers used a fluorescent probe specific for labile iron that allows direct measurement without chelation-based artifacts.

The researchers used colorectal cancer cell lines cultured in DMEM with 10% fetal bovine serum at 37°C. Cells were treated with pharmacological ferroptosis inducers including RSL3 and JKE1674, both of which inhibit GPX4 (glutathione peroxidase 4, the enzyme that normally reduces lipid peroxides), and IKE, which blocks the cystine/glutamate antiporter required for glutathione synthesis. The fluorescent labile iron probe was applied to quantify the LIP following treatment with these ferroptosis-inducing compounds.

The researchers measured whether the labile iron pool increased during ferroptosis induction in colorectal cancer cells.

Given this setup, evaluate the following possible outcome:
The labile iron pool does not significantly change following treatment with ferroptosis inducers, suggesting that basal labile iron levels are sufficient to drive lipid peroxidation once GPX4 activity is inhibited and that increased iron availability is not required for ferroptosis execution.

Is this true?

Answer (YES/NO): YES